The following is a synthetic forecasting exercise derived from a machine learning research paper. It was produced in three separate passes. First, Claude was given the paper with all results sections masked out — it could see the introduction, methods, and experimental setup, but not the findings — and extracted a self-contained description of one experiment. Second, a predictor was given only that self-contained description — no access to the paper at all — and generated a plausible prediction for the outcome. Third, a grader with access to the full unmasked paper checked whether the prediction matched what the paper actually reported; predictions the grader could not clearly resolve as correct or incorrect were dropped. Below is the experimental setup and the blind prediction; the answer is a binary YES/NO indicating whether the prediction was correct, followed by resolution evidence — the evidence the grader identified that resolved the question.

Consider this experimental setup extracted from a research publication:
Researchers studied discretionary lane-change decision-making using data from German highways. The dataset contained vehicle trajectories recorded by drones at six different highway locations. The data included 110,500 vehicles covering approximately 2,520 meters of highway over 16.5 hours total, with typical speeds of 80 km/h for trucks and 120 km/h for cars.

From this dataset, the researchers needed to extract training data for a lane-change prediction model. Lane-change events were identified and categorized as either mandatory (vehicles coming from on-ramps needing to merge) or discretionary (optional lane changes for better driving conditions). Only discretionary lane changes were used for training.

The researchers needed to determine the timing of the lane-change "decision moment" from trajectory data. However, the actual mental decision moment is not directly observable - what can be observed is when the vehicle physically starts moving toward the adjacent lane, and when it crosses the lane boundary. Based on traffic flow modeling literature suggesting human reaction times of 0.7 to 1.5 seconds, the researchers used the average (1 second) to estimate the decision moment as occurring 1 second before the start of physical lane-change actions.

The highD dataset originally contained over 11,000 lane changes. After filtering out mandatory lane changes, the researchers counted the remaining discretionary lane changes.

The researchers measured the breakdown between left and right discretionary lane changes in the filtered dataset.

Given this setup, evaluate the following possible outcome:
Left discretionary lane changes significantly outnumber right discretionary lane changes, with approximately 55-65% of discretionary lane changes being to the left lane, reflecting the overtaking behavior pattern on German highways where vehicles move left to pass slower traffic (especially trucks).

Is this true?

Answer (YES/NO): NO